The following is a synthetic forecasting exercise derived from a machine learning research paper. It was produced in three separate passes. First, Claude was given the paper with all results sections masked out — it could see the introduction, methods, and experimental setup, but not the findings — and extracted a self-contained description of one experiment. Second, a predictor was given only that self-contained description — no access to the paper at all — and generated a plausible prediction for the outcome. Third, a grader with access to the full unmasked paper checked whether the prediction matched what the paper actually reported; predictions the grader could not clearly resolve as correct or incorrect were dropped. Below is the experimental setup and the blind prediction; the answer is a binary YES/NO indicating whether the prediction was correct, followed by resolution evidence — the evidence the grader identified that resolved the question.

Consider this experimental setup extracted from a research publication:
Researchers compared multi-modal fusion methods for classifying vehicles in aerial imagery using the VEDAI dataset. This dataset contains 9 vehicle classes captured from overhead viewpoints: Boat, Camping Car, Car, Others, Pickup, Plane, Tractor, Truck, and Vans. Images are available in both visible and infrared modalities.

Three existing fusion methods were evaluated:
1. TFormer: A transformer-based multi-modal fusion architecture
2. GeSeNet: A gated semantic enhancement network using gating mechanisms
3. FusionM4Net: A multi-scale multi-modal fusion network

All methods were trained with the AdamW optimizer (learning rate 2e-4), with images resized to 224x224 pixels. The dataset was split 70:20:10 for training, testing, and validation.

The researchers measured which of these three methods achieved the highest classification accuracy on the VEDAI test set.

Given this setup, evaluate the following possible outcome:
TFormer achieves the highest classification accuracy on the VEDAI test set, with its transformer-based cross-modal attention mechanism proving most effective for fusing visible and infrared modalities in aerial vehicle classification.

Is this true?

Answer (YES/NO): YES